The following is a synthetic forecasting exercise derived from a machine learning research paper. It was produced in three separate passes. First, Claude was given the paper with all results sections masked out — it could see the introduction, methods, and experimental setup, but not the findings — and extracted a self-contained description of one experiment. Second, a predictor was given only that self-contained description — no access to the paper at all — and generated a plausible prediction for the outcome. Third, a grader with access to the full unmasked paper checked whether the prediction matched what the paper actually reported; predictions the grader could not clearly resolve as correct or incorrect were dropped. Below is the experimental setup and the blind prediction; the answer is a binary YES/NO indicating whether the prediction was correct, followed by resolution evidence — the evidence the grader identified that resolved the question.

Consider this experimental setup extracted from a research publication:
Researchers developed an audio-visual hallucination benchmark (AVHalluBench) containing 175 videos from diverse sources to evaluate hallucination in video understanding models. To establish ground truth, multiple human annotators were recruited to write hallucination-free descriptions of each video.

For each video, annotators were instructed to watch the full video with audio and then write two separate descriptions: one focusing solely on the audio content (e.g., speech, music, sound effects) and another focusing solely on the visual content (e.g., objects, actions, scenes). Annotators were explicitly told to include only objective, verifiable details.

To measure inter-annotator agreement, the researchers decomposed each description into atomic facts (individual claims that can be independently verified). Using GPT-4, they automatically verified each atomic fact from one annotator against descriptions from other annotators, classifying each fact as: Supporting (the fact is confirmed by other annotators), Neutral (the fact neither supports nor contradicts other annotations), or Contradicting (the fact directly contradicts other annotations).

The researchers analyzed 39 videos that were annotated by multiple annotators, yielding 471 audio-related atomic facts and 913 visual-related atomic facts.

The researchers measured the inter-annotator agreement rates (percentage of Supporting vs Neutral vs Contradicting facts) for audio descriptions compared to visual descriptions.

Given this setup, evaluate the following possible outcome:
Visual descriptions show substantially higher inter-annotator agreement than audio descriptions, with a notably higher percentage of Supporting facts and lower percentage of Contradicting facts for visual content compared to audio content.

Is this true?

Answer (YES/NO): NO